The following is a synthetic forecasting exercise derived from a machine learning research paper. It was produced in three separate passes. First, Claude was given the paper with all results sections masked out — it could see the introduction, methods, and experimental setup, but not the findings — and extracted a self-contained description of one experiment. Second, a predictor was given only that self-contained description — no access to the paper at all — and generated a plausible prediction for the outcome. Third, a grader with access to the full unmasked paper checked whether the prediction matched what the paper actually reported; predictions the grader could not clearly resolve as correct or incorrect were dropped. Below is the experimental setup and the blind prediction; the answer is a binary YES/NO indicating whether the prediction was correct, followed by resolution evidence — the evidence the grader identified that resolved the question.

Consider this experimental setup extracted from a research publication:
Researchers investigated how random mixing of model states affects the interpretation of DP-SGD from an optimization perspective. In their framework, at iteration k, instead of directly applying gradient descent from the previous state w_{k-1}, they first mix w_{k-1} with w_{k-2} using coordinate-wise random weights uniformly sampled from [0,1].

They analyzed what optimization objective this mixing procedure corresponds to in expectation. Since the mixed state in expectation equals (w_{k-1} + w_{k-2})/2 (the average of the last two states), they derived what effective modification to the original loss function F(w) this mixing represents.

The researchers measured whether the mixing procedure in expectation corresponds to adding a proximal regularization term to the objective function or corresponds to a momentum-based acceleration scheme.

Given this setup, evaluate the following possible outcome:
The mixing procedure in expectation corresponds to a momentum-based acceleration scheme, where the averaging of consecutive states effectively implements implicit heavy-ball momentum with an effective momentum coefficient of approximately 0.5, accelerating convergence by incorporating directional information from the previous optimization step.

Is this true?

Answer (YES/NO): NO